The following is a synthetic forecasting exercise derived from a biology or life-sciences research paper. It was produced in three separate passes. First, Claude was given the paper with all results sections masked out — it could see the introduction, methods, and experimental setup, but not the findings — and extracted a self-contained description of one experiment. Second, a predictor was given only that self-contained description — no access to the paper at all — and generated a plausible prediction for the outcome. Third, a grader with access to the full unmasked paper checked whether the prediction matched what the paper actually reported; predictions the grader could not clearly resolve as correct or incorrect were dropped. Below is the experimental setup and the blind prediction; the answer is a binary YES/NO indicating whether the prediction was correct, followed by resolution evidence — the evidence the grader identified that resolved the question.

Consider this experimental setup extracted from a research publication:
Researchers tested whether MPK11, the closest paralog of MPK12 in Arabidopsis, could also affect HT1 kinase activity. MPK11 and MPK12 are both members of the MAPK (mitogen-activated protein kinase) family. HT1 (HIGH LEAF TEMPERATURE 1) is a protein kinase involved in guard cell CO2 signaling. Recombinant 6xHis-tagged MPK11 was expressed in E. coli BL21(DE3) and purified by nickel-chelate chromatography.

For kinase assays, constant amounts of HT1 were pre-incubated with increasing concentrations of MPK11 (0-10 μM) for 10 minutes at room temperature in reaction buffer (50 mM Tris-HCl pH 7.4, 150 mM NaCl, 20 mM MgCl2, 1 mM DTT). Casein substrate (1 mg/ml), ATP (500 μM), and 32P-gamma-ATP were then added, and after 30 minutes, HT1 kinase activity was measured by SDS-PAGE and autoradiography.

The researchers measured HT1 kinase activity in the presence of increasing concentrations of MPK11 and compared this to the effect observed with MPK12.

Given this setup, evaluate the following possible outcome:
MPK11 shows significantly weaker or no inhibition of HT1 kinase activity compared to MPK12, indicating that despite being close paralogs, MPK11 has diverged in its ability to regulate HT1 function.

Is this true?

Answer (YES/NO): YES